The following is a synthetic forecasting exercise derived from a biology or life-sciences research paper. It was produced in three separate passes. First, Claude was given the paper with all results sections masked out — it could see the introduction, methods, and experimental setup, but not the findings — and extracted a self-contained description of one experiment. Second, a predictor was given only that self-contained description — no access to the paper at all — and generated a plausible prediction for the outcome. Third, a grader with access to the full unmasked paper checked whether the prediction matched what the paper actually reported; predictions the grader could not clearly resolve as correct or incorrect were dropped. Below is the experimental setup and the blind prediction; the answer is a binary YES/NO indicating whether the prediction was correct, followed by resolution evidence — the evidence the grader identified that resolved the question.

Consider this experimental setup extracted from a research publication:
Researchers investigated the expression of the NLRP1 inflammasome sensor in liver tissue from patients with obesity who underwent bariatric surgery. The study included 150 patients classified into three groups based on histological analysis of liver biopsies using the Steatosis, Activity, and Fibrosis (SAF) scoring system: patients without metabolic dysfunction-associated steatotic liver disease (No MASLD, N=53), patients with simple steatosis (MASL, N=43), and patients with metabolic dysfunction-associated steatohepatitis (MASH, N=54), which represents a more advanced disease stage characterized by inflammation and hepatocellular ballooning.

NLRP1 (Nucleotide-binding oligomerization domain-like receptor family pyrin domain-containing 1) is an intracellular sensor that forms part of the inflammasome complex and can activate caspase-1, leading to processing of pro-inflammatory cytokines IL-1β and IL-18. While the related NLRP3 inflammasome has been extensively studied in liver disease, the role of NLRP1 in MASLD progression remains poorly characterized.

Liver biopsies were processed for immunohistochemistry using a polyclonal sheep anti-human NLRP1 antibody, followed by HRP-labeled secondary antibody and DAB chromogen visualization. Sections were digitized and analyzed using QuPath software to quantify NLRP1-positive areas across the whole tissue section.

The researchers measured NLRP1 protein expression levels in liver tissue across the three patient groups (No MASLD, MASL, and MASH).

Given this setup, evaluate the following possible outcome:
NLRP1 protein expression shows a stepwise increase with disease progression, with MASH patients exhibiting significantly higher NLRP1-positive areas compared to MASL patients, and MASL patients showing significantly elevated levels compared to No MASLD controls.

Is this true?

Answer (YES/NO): NO